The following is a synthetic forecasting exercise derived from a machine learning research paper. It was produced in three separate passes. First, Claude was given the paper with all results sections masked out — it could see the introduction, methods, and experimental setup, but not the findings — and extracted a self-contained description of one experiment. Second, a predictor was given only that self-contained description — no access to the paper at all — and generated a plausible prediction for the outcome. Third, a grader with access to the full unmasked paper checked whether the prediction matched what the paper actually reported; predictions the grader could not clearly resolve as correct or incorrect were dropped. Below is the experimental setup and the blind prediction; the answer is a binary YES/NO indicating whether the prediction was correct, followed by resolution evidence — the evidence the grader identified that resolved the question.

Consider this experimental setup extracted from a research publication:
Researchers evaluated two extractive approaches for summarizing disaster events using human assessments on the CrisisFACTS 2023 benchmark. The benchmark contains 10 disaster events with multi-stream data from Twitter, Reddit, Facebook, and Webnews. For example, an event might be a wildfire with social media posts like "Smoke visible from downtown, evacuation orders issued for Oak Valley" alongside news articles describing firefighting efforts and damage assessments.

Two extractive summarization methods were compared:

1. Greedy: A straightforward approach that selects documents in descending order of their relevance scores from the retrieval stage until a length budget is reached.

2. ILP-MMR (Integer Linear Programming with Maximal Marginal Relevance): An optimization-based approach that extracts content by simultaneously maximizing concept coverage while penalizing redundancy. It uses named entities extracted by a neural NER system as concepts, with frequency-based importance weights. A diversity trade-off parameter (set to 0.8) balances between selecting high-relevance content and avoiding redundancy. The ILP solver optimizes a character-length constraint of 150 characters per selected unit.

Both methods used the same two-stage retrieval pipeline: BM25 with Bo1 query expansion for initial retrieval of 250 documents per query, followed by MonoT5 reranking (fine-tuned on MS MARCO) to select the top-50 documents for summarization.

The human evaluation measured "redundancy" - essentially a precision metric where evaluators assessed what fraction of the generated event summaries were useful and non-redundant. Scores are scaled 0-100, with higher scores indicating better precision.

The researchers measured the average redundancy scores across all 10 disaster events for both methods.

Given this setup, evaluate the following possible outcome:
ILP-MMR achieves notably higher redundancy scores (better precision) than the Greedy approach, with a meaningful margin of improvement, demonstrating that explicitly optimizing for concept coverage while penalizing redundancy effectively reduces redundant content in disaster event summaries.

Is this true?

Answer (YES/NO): YES